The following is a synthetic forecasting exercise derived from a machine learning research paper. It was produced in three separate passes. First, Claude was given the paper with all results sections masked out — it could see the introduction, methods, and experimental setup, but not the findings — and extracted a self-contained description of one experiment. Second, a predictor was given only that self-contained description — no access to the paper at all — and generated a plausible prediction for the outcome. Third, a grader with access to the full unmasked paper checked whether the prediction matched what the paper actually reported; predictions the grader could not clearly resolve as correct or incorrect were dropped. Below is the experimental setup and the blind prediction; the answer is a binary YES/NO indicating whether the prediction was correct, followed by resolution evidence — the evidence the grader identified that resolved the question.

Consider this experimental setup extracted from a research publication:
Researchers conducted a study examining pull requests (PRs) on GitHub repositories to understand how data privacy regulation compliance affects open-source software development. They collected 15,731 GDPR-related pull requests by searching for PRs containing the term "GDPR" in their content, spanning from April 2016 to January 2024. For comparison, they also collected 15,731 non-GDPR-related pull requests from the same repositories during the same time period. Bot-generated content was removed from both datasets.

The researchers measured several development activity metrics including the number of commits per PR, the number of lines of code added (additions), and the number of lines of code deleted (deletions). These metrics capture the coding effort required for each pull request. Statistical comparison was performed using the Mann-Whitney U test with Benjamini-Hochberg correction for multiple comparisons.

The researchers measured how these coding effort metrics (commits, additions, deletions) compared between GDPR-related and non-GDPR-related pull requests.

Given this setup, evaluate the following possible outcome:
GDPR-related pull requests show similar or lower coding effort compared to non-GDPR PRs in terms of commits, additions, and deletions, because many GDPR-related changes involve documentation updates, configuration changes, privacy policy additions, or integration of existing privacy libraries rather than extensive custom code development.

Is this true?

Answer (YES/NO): NO